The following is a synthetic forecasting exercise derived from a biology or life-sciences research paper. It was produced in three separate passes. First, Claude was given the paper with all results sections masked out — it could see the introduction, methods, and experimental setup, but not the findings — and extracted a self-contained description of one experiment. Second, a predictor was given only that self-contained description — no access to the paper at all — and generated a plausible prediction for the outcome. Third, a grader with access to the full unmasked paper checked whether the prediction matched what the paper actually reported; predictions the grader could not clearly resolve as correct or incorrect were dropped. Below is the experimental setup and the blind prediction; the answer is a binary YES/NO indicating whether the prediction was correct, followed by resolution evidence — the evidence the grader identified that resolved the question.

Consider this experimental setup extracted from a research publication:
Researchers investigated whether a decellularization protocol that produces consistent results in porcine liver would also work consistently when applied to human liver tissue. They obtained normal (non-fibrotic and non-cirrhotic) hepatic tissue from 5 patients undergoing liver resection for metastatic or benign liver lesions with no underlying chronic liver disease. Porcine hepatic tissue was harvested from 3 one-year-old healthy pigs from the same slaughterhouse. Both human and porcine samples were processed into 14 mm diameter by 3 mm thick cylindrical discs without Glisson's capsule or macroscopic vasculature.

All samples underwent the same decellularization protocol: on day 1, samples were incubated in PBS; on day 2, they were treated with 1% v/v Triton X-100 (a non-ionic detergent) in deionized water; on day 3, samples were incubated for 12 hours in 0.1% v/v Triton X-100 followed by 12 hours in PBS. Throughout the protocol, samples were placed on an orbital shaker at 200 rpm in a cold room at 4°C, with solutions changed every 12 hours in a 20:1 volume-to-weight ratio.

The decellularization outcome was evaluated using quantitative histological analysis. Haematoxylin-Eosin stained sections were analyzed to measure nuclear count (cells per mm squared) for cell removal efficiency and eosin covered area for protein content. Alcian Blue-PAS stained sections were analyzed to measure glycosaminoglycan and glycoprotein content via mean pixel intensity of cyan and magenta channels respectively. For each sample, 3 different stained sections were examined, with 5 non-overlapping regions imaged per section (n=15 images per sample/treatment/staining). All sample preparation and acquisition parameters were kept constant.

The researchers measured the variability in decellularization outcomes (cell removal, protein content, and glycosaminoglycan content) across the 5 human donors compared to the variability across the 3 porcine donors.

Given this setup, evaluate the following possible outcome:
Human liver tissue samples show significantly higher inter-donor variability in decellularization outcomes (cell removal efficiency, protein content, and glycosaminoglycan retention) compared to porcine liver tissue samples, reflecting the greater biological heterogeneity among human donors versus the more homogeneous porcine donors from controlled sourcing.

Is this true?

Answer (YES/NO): YES